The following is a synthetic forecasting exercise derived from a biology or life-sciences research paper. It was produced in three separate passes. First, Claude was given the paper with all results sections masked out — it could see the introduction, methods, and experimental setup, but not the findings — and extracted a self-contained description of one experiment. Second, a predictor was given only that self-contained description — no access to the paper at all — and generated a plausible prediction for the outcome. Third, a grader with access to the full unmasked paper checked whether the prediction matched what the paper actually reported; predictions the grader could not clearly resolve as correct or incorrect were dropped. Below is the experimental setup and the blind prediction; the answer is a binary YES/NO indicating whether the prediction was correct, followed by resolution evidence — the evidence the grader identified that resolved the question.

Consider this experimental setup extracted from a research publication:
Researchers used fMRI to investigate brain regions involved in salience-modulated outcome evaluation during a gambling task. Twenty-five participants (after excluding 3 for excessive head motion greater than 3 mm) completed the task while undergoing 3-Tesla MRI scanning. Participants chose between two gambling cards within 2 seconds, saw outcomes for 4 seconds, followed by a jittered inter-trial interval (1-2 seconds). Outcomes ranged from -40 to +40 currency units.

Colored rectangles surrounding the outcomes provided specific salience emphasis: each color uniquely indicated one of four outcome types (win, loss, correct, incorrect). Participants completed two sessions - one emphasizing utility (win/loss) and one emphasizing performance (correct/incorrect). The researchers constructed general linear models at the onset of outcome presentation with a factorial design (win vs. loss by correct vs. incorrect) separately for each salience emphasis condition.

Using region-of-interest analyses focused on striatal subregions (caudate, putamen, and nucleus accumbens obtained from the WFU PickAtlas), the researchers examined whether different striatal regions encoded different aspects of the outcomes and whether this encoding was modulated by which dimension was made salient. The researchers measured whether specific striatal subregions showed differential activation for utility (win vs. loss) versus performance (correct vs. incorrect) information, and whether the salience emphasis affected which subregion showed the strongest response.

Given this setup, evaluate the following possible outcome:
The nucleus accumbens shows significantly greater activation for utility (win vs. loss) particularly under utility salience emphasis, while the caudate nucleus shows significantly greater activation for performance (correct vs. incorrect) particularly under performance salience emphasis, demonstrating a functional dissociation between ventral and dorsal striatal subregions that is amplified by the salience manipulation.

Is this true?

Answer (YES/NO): NO